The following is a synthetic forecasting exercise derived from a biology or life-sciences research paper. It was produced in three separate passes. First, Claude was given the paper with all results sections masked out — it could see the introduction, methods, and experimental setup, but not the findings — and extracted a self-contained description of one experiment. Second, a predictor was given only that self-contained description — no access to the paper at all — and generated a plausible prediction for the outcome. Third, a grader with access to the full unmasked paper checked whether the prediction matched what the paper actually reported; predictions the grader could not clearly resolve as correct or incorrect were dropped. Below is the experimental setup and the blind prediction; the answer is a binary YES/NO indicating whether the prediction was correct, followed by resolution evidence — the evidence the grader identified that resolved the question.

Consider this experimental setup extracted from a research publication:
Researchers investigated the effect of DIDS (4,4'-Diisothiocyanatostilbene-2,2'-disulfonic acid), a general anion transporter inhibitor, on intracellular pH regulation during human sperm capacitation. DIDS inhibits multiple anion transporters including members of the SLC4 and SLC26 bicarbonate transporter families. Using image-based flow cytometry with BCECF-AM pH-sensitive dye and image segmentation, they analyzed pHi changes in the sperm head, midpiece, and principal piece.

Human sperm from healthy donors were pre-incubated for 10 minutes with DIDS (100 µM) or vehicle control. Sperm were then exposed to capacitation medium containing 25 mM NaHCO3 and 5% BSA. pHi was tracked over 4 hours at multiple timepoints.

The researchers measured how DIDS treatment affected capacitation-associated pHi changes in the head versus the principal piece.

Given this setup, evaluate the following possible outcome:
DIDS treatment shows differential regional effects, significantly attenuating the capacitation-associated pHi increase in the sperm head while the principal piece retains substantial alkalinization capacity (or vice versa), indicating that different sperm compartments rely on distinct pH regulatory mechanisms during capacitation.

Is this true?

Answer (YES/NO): NO